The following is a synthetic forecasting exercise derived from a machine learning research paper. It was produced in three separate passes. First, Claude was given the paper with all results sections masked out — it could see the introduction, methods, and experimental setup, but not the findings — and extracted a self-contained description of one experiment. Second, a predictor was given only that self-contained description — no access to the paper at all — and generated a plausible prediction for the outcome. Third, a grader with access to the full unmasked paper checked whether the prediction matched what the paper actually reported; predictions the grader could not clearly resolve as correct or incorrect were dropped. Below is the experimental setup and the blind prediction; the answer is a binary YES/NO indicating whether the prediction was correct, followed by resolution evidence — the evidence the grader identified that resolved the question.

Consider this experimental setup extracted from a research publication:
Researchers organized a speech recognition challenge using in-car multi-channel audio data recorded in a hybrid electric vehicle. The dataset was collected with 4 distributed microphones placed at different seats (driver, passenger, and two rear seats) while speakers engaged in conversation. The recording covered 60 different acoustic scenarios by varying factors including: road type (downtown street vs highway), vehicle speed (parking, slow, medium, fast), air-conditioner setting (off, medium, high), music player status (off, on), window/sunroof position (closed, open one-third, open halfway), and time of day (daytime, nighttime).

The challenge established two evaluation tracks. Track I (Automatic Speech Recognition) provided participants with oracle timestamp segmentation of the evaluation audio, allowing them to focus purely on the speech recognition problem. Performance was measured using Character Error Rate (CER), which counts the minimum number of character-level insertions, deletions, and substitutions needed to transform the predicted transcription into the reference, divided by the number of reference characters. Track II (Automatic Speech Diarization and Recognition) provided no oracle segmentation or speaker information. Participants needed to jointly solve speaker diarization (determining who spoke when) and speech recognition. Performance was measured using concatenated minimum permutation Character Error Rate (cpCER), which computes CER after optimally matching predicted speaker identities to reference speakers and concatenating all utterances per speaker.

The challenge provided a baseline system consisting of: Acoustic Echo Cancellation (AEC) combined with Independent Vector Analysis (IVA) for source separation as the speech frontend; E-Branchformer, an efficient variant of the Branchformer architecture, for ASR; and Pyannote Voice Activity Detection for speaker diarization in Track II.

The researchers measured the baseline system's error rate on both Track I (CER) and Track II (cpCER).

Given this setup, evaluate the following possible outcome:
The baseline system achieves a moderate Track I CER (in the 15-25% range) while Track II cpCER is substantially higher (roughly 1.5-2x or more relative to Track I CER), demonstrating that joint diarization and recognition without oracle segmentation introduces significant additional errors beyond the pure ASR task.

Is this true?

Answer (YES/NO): NO